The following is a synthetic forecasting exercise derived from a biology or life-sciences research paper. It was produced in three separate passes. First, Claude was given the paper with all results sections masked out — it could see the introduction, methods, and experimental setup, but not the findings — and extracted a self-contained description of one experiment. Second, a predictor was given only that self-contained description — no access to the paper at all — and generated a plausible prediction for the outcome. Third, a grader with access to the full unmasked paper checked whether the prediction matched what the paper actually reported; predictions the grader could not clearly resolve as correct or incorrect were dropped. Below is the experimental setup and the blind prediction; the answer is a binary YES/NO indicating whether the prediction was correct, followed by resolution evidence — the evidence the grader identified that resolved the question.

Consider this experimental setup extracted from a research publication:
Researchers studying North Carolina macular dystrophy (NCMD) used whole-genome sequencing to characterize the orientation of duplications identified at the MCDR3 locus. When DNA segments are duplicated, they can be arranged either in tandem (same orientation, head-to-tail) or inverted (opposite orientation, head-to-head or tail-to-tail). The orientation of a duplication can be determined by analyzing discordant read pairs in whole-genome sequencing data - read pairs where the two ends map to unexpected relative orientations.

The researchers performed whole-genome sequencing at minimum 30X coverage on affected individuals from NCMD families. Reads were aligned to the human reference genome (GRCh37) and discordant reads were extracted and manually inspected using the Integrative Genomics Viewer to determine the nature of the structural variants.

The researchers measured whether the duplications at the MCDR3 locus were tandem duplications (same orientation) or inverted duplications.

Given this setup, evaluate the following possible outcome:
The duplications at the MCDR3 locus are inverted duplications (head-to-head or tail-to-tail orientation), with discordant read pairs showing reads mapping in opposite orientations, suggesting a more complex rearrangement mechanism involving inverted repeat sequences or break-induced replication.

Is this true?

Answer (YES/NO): NO